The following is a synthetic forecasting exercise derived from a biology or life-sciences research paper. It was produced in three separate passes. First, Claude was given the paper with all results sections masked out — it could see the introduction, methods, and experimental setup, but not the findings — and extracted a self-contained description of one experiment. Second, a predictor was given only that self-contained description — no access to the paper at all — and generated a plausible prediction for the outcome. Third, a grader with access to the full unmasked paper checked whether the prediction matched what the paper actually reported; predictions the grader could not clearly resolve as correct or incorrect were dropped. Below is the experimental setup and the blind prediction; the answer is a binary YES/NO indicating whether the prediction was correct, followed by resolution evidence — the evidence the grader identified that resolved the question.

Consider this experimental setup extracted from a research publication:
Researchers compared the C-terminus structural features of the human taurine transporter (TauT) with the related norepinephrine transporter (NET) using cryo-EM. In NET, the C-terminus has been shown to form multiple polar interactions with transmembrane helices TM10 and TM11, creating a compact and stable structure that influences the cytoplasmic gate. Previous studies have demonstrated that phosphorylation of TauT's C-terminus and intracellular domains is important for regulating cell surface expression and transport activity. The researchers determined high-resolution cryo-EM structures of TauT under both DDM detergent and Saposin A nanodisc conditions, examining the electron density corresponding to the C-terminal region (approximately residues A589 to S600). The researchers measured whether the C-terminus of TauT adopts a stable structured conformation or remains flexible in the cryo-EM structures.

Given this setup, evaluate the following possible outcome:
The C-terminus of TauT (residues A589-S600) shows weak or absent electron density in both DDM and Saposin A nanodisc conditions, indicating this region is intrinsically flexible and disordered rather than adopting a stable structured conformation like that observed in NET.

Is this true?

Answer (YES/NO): YES